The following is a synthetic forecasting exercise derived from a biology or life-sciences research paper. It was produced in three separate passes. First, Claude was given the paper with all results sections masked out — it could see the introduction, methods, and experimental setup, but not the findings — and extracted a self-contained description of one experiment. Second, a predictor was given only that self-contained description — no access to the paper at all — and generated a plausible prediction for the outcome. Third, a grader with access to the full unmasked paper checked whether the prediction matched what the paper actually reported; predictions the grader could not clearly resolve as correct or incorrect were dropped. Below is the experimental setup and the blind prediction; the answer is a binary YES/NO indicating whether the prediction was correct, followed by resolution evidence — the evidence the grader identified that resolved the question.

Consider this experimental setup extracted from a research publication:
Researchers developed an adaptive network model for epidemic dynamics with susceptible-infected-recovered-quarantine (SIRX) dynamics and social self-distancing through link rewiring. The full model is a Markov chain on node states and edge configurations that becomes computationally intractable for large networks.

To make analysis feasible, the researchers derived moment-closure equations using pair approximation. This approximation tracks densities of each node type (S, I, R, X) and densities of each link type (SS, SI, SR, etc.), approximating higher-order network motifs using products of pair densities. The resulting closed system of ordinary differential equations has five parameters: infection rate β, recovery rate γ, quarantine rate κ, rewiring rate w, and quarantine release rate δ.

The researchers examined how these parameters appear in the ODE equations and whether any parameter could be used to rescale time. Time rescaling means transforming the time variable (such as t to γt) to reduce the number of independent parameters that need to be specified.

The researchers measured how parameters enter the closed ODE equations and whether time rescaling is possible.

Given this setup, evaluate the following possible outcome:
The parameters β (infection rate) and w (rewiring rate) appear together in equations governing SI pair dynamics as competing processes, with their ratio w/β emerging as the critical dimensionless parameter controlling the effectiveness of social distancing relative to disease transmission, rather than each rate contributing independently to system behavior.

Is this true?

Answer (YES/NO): NO